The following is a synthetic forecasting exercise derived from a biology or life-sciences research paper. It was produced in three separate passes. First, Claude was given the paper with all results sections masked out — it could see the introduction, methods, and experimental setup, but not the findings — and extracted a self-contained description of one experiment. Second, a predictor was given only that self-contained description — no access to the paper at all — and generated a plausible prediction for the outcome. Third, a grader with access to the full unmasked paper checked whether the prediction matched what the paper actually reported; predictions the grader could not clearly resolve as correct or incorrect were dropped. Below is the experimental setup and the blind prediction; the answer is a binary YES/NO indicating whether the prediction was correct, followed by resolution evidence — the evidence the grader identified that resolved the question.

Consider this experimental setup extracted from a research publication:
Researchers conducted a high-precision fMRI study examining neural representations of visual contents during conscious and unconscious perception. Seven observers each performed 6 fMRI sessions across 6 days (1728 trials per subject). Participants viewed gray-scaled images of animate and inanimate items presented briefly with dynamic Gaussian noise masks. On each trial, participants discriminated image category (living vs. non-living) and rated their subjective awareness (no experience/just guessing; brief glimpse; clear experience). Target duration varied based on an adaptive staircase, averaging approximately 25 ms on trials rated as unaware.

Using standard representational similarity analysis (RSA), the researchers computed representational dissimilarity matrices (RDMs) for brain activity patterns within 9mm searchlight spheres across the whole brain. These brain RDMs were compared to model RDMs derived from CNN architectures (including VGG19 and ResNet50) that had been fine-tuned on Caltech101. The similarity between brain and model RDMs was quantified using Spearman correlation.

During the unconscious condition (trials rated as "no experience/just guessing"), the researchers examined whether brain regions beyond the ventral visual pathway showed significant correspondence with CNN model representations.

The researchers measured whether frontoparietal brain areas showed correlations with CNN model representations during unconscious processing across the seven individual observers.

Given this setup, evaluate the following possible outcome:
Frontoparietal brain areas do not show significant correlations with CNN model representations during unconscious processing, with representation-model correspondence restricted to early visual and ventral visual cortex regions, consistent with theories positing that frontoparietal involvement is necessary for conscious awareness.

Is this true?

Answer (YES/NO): NO